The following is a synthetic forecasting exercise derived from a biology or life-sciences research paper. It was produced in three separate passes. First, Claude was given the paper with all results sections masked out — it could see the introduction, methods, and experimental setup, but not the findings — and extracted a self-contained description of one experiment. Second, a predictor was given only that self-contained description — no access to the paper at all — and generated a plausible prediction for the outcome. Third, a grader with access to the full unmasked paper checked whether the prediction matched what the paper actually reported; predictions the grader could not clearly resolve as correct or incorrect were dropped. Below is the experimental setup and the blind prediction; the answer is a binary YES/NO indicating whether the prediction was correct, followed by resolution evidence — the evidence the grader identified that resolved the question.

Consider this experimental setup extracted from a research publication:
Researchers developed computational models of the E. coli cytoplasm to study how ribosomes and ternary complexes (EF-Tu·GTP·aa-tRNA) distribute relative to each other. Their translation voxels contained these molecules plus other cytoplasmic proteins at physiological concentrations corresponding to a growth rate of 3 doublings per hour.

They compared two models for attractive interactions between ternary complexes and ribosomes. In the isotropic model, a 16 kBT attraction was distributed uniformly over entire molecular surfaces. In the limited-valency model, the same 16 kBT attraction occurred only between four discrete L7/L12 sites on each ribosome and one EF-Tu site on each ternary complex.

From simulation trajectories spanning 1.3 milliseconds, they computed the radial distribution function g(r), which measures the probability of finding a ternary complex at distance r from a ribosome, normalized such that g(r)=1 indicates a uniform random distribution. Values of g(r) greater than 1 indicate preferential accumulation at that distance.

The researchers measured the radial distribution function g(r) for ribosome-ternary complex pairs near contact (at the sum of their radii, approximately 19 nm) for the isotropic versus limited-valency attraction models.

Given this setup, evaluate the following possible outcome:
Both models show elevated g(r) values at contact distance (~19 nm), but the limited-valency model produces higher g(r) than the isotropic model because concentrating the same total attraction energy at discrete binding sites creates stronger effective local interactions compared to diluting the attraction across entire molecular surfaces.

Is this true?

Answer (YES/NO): NO